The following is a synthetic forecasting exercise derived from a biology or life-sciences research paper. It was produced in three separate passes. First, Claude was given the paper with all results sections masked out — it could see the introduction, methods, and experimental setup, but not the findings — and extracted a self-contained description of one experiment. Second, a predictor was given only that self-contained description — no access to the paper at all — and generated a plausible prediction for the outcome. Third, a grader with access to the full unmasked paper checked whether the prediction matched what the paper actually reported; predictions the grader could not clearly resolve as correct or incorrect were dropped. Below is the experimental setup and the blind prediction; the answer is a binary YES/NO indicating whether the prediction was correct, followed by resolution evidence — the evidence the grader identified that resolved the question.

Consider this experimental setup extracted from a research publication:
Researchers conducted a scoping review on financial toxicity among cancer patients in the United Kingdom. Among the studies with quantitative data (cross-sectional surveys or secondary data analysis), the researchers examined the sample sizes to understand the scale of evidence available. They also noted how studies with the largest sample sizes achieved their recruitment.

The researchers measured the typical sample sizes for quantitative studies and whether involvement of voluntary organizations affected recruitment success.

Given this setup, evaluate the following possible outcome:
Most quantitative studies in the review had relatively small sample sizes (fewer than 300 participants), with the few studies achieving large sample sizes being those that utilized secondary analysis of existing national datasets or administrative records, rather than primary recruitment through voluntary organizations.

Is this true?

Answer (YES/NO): NO